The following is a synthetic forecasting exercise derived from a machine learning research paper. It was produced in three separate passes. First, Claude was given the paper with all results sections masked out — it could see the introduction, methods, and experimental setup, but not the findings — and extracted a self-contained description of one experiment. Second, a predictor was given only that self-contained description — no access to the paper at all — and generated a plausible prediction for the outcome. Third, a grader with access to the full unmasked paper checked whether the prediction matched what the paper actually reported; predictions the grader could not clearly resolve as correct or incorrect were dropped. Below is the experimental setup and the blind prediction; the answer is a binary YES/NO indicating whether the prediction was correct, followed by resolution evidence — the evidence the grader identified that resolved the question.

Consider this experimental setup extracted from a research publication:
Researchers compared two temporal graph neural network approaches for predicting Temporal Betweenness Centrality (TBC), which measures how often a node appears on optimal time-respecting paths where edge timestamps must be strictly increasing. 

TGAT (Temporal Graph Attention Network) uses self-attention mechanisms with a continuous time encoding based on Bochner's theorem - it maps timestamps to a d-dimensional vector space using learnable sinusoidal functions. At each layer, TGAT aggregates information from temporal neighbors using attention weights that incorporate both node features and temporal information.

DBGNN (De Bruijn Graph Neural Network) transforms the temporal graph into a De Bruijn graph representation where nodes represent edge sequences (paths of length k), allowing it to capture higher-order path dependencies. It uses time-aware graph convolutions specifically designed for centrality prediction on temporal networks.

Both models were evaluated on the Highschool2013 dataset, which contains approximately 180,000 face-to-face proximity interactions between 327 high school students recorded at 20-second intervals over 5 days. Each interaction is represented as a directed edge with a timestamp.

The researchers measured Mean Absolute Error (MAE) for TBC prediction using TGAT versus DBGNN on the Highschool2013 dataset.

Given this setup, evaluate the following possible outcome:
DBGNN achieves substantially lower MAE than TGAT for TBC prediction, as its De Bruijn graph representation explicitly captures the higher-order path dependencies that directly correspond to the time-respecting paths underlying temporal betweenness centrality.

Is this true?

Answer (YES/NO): NO